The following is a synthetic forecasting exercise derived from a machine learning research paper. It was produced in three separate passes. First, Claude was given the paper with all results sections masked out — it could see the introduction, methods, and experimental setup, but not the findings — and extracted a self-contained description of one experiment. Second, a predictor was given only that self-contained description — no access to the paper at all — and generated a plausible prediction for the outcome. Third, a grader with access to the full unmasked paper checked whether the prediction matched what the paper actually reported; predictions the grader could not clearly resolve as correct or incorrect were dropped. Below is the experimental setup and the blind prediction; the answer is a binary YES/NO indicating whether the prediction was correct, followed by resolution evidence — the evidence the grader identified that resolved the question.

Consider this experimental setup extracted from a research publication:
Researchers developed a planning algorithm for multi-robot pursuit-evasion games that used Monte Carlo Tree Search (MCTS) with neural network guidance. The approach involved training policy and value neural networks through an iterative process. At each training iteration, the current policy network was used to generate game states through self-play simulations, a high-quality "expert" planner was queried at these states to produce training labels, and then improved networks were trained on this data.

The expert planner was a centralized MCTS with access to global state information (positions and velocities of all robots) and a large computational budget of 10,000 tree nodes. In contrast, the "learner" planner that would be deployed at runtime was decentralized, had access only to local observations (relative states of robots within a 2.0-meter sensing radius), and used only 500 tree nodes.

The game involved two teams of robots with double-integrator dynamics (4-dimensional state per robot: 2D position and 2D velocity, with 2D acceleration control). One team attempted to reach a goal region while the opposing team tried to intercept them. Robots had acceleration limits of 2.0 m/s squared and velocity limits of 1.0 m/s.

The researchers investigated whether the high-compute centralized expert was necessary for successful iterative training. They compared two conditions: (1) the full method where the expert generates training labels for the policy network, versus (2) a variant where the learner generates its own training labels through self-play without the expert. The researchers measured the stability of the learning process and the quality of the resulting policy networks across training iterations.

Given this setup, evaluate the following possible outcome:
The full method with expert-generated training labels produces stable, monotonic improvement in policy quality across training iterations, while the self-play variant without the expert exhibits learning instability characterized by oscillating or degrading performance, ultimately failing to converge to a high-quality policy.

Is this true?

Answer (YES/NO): YES